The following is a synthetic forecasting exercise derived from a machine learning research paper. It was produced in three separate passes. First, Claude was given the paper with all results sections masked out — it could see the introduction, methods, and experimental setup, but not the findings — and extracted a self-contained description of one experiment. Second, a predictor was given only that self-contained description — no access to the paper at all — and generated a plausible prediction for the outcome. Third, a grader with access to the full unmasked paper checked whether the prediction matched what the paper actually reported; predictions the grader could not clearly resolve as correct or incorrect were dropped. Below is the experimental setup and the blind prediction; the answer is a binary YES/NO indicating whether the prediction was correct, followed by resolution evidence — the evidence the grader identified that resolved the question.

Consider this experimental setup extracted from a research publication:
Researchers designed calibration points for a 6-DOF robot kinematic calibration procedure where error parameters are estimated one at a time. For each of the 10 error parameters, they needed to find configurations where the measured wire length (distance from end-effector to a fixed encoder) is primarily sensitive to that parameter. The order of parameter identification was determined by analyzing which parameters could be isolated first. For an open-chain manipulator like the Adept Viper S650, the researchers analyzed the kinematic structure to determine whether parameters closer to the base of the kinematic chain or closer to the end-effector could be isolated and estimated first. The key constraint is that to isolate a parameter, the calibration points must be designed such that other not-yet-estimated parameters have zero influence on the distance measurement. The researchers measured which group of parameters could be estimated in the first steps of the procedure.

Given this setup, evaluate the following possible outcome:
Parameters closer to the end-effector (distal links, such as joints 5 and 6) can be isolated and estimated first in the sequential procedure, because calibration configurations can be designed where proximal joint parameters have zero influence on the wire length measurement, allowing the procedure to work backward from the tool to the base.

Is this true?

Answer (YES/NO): YES